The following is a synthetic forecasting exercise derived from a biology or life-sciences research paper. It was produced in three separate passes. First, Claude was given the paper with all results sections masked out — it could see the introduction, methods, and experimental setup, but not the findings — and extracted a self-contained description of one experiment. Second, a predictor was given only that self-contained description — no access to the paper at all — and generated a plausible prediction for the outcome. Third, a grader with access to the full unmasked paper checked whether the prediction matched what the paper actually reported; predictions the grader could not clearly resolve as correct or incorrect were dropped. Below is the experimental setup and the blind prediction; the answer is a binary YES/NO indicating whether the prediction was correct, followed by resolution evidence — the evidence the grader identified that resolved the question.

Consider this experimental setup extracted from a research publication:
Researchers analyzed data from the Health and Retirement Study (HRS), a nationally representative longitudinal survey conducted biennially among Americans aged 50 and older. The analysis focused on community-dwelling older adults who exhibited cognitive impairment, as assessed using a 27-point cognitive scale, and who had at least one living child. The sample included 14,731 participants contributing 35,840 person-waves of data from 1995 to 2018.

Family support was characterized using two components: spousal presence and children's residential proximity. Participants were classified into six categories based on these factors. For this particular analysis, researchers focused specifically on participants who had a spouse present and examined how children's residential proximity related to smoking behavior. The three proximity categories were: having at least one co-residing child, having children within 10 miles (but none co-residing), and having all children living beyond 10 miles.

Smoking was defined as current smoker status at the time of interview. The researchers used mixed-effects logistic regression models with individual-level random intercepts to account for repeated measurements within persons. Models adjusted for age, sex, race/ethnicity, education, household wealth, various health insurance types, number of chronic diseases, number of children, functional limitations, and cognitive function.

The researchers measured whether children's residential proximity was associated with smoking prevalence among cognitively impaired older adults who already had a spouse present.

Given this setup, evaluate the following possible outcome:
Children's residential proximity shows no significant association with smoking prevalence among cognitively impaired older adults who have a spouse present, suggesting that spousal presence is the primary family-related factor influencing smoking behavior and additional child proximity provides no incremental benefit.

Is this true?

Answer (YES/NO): NO